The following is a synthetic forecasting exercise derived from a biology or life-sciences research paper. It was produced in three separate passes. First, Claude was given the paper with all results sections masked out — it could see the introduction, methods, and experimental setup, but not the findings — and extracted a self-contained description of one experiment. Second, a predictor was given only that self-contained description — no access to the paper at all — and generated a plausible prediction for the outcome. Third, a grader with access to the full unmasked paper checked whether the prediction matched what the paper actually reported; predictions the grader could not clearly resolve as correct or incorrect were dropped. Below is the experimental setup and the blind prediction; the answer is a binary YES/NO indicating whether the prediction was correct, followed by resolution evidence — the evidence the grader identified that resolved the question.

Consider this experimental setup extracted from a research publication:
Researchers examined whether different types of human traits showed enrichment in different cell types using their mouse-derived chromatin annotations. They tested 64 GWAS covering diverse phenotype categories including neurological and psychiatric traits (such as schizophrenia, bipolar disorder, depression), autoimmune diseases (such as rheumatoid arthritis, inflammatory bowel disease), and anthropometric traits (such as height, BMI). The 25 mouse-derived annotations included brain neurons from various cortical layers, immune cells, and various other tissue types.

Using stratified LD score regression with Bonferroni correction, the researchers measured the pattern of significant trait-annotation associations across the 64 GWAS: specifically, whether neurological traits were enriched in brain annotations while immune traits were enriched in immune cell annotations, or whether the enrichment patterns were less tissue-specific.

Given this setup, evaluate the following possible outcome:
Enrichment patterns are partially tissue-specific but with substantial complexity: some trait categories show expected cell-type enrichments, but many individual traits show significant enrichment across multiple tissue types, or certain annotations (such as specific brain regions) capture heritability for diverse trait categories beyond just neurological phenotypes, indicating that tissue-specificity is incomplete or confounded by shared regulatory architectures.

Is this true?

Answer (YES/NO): NO